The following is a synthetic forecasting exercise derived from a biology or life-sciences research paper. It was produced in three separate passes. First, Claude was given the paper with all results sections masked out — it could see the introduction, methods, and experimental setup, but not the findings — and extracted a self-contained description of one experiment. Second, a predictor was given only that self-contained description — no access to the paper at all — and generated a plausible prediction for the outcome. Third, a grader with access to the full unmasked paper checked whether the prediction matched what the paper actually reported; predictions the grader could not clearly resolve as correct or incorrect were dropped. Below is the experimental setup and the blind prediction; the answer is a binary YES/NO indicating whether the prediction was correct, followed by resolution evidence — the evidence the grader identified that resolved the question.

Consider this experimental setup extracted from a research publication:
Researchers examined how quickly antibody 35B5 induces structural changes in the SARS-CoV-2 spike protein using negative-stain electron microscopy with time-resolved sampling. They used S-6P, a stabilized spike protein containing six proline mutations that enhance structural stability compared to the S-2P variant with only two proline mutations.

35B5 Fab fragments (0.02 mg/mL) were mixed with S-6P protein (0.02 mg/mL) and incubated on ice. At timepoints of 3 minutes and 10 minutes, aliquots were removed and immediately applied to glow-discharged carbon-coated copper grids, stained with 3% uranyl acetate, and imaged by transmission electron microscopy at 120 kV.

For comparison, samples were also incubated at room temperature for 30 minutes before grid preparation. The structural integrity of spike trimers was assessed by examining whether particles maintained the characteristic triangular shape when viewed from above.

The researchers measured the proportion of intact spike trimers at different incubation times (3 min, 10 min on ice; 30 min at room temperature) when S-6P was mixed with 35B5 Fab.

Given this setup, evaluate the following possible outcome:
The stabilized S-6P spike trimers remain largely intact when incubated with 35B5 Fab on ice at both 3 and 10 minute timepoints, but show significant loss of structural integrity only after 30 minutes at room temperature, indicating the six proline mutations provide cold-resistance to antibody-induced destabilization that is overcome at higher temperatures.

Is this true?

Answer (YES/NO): NO